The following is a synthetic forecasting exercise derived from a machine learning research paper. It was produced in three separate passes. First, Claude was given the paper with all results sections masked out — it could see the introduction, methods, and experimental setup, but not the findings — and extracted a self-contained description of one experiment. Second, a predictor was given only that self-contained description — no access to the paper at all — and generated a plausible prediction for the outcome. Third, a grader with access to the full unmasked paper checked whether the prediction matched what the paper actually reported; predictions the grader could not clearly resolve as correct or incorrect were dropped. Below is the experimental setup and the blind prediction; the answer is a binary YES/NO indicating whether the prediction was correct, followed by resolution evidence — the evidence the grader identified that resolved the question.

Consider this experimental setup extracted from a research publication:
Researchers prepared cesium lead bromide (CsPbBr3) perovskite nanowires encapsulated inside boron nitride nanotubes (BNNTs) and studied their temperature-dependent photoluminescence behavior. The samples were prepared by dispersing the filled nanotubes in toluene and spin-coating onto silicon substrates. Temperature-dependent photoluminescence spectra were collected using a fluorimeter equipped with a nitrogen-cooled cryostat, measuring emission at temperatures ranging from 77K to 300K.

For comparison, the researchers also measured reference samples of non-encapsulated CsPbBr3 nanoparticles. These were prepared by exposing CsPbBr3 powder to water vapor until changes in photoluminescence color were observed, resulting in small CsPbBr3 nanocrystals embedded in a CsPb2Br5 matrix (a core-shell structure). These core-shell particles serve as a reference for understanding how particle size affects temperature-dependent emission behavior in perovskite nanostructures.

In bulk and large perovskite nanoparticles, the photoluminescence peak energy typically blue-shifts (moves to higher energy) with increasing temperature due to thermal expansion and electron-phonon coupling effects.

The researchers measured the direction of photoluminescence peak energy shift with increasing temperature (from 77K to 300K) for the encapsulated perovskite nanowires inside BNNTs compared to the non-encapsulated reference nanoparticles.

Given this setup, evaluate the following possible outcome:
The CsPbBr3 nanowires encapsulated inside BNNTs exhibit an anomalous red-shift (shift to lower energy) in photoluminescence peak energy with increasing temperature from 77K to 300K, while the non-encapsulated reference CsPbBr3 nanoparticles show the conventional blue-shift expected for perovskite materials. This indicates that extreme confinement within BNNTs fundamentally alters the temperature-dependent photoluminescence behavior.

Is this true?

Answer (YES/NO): YES